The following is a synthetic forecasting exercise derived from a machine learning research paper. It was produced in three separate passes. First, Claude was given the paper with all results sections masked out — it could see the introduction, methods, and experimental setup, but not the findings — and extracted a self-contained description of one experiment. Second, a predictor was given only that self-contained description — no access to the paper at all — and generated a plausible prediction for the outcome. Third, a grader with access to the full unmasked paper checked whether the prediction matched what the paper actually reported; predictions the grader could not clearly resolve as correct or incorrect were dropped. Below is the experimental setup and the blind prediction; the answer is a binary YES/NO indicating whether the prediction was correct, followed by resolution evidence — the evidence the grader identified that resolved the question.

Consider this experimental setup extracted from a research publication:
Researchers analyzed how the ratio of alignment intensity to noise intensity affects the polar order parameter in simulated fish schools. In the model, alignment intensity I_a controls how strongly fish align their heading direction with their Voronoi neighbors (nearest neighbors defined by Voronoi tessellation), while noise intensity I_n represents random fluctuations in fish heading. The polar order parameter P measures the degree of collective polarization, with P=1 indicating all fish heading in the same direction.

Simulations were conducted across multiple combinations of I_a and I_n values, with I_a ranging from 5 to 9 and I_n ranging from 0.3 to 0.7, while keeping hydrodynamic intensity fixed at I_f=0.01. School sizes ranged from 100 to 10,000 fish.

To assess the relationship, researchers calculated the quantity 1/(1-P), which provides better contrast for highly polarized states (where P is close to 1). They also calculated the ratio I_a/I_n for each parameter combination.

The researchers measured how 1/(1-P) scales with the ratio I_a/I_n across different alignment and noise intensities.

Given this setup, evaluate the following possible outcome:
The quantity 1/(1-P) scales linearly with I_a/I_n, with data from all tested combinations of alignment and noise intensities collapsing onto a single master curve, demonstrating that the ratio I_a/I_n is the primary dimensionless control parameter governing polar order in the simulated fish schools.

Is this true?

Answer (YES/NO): YES